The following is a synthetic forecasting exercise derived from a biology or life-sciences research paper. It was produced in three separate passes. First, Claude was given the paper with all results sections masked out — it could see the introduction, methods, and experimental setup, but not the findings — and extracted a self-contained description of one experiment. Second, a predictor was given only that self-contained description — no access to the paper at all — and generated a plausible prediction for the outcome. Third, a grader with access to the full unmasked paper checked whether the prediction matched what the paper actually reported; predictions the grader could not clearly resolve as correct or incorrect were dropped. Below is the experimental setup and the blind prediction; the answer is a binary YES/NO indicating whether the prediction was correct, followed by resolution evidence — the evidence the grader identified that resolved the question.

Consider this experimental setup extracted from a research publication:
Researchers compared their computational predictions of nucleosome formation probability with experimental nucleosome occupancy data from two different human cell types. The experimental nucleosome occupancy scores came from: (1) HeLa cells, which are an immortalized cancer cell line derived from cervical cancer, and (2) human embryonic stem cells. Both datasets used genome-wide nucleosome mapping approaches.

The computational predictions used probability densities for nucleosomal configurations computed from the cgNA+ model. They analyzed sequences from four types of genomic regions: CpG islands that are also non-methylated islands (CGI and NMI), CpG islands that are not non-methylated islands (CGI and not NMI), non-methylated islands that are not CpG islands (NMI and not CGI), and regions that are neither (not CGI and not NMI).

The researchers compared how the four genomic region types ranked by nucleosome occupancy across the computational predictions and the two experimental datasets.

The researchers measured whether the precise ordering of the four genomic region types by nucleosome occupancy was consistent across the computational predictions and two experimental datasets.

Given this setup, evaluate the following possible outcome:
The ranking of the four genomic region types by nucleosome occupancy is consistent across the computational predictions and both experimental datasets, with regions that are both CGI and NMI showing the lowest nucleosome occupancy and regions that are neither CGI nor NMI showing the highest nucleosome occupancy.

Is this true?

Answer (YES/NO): NO